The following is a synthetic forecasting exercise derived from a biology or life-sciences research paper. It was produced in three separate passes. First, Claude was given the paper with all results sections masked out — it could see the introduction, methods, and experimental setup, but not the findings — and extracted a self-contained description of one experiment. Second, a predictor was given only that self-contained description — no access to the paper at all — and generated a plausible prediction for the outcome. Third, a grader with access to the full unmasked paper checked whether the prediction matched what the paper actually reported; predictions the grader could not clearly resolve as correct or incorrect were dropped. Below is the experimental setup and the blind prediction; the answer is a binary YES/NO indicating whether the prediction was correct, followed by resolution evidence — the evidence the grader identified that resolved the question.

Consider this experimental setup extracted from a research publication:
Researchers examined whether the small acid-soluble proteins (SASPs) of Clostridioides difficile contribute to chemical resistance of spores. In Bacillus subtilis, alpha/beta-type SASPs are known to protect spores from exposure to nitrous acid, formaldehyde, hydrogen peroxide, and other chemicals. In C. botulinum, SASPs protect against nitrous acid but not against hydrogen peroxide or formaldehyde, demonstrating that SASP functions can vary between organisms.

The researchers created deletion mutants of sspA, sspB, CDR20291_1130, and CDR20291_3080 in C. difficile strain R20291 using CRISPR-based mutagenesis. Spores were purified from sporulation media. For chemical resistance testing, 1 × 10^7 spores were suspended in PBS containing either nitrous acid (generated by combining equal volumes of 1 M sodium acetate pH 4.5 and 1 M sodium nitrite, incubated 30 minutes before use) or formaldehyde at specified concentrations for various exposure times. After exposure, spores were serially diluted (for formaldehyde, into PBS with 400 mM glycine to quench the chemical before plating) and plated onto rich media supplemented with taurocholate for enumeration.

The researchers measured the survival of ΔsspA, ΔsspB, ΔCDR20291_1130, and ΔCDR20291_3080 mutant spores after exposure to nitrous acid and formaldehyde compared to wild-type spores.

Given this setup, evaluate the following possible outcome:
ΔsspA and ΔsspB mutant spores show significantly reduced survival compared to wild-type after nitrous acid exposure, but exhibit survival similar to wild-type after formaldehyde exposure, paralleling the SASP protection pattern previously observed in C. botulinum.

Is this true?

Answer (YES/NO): NO